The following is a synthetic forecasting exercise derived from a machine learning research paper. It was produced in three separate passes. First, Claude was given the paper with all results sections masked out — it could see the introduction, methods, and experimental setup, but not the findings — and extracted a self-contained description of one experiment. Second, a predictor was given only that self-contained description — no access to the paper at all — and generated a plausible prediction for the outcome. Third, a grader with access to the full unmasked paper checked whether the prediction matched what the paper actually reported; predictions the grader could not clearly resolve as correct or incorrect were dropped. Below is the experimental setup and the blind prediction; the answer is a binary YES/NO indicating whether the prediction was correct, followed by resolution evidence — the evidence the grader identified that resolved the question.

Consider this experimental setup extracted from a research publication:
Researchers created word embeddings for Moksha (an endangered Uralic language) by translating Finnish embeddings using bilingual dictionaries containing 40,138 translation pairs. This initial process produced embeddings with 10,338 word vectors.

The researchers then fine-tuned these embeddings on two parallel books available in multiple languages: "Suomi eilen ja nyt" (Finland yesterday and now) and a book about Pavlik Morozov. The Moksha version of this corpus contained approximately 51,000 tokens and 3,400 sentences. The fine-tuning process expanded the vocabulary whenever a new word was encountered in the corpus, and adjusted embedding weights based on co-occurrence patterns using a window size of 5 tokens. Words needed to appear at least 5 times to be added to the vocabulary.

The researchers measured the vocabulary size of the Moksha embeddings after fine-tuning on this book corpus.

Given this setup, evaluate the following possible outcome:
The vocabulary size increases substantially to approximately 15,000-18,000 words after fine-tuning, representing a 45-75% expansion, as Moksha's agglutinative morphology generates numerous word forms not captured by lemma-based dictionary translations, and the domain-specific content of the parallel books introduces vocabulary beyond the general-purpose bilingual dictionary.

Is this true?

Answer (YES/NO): NO